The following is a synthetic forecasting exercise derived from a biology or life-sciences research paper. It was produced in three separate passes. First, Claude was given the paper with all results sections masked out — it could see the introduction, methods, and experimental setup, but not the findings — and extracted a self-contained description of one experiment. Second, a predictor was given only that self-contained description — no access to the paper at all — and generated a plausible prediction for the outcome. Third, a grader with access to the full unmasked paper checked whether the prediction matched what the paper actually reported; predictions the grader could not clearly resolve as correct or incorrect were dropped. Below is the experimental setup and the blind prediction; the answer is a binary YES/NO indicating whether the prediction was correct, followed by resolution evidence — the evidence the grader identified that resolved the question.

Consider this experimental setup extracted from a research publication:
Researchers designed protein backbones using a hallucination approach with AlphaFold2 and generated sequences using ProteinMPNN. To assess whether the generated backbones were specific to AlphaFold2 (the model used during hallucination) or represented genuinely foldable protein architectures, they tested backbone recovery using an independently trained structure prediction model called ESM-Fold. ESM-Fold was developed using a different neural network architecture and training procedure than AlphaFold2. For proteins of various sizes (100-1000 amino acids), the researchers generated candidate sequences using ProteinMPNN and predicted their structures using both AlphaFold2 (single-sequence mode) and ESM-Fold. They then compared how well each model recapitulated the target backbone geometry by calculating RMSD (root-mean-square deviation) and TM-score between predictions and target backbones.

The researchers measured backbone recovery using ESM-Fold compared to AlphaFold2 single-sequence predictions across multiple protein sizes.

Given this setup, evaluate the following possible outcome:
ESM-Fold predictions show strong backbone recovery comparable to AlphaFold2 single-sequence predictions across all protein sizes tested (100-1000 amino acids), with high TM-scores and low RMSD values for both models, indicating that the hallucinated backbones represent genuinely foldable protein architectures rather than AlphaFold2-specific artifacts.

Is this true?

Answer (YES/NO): YES